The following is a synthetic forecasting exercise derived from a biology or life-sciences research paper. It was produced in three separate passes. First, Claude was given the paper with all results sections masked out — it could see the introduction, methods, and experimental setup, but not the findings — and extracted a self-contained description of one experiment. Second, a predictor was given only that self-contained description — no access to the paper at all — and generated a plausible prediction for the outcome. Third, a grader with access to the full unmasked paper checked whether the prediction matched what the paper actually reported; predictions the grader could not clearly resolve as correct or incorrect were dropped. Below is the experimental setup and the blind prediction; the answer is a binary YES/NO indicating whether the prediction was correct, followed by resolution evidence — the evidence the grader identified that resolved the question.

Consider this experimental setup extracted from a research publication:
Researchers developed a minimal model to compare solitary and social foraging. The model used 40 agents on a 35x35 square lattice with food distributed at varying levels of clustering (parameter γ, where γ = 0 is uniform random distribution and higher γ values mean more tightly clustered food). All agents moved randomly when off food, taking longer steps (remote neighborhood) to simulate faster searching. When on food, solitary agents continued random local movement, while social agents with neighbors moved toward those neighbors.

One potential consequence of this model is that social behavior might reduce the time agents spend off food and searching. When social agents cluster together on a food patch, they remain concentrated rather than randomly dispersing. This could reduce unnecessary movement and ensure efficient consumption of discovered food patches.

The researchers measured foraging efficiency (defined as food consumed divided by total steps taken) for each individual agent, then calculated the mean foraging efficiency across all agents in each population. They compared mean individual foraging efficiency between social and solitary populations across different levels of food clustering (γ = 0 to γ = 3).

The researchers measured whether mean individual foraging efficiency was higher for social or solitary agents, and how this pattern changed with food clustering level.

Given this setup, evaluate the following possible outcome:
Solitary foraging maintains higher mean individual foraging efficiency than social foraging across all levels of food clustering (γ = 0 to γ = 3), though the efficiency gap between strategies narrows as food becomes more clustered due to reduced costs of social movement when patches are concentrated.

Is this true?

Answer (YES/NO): NO